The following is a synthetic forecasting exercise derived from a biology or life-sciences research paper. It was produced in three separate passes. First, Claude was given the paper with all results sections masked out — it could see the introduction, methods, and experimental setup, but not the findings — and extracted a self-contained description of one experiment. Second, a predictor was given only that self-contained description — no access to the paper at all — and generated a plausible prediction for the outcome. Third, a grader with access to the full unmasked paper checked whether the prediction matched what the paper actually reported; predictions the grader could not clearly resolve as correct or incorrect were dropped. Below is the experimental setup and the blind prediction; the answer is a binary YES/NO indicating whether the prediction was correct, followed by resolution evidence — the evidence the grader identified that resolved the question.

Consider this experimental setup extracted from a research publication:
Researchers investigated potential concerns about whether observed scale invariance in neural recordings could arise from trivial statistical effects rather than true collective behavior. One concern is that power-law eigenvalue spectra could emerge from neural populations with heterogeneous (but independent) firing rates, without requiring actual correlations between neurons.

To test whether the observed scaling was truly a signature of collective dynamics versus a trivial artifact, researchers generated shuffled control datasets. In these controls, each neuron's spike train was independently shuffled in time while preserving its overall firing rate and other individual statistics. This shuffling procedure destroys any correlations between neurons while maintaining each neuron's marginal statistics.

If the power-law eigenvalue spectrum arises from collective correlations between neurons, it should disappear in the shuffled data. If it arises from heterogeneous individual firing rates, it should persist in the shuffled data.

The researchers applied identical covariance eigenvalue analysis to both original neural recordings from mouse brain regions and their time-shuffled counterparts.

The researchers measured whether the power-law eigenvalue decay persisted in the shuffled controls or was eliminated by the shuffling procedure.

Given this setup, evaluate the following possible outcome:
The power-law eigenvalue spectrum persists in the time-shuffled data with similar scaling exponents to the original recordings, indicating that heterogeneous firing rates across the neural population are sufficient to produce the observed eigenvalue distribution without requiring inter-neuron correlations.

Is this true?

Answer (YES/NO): NO